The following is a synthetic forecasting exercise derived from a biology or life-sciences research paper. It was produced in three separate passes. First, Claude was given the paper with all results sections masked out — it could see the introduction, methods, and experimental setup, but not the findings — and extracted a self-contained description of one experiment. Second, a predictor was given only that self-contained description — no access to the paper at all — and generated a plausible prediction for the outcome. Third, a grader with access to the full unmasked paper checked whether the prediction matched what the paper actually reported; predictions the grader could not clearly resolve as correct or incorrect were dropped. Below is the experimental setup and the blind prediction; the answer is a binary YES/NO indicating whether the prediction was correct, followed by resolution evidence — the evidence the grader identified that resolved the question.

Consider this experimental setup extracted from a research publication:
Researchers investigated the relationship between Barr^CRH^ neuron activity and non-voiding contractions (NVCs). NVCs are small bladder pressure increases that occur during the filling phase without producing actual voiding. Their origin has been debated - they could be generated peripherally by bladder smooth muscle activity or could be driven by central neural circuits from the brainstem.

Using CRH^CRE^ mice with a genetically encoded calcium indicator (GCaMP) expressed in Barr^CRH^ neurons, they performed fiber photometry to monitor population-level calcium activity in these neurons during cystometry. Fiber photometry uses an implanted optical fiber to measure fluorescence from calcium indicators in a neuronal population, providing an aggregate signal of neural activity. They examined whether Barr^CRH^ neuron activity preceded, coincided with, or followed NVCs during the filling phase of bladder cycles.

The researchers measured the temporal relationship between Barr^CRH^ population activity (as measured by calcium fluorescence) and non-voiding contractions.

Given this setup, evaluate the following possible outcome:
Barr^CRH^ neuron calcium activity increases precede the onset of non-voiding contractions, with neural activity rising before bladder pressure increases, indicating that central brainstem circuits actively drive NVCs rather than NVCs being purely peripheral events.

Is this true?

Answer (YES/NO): YES